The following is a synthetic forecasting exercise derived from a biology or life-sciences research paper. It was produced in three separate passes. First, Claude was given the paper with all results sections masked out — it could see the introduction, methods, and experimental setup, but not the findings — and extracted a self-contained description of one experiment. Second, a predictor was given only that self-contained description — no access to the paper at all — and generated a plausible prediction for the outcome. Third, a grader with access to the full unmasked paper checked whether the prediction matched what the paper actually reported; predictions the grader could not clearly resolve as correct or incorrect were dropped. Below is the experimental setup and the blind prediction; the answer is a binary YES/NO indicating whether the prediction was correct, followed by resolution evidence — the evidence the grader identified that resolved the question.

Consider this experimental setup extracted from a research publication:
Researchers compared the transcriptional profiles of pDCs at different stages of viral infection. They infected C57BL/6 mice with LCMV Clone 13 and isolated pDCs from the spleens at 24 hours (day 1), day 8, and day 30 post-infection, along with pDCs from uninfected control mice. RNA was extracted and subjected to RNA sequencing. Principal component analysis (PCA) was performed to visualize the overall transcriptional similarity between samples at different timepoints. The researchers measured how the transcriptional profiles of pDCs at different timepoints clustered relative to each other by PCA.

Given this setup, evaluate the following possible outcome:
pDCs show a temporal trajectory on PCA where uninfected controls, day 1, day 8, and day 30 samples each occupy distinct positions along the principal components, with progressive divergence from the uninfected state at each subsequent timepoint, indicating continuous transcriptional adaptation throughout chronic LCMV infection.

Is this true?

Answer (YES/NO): NO